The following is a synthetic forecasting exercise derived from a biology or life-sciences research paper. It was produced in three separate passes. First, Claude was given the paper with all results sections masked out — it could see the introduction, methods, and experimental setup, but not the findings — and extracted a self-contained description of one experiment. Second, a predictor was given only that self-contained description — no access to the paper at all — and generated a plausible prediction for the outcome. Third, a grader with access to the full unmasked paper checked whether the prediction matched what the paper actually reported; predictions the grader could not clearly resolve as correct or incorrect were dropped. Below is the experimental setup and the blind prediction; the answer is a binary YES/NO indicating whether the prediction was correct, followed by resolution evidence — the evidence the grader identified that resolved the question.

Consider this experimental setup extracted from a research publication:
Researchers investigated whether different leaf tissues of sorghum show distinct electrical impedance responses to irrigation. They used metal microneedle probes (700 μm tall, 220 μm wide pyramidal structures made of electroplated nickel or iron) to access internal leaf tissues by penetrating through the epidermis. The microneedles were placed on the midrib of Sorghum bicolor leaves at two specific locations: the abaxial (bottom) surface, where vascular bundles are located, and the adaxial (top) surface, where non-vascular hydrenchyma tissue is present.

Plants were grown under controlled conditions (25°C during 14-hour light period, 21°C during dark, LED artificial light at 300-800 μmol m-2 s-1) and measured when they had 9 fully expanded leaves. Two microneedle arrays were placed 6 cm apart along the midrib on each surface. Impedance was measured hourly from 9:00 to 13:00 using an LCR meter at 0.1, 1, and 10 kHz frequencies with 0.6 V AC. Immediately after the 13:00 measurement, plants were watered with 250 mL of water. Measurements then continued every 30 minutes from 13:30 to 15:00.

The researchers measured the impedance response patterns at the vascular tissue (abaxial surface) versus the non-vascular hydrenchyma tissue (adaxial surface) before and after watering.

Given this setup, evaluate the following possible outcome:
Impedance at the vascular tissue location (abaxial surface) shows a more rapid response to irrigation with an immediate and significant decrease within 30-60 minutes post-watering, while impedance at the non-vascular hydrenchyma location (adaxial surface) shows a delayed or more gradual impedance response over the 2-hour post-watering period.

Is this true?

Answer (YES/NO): NO